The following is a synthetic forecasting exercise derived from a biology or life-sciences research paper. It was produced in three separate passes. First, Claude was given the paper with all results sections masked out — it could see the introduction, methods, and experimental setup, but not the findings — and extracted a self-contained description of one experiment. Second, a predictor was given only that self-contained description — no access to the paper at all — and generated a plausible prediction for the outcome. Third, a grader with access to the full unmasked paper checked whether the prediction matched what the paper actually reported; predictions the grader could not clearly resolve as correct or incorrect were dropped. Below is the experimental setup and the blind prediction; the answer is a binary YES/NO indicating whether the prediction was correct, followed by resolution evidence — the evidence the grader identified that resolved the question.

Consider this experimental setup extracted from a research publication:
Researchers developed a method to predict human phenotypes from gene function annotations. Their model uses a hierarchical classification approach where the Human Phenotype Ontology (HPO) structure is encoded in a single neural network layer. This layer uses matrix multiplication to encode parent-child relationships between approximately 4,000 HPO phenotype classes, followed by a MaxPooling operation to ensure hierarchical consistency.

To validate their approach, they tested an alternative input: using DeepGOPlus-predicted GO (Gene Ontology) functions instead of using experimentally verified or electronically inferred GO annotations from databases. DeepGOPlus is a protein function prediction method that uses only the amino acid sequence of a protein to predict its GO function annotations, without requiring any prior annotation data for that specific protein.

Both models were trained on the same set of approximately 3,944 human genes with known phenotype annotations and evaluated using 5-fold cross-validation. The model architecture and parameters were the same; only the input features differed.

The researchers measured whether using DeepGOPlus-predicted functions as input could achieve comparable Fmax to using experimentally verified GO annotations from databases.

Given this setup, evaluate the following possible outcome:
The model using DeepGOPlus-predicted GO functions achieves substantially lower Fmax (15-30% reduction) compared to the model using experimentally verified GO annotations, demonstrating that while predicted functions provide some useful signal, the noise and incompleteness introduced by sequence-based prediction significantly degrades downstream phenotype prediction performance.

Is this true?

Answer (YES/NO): NO